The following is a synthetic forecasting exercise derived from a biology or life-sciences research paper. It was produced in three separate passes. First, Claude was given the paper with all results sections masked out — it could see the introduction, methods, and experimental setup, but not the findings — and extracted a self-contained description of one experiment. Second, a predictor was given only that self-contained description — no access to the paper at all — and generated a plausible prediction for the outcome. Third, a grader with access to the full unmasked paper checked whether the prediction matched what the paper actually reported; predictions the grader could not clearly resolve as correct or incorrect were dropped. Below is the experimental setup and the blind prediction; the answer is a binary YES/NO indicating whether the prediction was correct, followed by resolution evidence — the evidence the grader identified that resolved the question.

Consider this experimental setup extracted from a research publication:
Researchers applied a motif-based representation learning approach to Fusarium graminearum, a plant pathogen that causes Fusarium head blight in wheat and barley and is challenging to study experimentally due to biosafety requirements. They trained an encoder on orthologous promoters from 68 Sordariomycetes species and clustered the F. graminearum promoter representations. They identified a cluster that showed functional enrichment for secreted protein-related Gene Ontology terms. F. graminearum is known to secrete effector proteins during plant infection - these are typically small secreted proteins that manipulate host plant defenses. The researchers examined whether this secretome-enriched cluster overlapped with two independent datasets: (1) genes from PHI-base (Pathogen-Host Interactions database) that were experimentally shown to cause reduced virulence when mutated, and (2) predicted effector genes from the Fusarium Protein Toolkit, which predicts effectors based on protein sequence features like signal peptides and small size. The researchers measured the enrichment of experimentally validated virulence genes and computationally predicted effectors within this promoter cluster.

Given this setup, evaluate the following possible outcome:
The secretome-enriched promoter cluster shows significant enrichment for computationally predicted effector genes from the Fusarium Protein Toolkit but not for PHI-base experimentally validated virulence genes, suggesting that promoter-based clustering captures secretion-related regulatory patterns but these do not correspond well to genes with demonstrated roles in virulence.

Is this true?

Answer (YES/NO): YES